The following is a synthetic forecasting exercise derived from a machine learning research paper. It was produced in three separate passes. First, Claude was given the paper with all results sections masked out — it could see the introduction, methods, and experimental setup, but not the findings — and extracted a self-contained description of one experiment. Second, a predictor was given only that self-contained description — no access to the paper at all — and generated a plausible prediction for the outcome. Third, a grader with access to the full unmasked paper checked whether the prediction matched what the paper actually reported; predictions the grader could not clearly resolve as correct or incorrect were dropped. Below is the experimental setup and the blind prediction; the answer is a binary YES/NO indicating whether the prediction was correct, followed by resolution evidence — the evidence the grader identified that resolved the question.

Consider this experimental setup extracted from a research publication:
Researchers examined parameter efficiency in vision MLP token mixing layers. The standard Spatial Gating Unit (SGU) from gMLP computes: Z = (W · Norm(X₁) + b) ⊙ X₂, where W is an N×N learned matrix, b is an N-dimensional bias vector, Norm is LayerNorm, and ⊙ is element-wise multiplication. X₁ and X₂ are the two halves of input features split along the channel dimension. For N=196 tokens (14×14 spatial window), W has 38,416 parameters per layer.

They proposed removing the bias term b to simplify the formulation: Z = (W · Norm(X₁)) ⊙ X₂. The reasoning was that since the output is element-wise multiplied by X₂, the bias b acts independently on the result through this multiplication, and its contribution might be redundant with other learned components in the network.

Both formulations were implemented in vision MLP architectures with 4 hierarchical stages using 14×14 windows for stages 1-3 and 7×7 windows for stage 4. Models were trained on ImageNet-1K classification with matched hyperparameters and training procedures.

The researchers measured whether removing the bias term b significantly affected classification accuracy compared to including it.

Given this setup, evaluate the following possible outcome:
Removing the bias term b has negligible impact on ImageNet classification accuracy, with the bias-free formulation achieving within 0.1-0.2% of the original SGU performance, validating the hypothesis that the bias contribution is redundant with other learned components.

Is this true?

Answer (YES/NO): NO